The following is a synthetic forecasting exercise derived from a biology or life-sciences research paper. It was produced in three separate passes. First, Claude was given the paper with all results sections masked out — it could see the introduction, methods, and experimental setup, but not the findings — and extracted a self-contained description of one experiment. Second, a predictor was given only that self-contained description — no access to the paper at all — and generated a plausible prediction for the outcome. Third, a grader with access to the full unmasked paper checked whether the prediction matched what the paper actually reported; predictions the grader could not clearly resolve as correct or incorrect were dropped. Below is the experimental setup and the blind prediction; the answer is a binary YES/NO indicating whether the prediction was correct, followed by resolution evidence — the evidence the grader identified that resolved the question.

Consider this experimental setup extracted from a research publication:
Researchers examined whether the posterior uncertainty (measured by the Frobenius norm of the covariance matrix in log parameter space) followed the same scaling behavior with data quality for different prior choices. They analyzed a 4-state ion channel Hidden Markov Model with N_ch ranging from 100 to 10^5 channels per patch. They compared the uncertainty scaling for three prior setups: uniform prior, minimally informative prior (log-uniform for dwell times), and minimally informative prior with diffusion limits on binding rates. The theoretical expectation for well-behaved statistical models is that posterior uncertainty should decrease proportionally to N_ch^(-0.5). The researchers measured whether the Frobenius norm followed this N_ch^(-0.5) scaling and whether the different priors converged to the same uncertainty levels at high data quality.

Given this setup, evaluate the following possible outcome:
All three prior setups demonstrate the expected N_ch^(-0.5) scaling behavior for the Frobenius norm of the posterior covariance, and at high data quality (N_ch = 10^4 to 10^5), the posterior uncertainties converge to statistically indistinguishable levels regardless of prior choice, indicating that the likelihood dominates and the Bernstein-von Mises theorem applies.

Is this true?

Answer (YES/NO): NO